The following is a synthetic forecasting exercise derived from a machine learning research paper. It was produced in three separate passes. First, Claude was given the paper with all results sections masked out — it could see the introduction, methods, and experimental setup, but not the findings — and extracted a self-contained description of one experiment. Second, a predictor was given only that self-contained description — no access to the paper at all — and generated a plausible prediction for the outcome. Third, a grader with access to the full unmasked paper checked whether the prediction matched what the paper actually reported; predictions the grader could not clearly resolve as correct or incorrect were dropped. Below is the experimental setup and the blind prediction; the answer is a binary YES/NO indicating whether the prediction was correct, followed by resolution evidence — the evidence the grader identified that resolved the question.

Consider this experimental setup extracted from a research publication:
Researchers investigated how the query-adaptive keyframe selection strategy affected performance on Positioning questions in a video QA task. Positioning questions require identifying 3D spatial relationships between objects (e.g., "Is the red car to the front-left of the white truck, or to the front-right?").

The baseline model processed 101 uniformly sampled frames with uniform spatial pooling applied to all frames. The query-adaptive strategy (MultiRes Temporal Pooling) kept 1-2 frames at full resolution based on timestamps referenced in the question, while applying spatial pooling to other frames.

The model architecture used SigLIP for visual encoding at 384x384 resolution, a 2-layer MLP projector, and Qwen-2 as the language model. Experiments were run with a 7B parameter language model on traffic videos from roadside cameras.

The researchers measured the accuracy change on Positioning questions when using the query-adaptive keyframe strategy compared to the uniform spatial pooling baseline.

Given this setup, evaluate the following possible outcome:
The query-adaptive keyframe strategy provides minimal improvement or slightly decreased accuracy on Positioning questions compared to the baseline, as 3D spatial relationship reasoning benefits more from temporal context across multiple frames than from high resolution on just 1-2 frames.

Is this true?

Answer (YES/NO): NO